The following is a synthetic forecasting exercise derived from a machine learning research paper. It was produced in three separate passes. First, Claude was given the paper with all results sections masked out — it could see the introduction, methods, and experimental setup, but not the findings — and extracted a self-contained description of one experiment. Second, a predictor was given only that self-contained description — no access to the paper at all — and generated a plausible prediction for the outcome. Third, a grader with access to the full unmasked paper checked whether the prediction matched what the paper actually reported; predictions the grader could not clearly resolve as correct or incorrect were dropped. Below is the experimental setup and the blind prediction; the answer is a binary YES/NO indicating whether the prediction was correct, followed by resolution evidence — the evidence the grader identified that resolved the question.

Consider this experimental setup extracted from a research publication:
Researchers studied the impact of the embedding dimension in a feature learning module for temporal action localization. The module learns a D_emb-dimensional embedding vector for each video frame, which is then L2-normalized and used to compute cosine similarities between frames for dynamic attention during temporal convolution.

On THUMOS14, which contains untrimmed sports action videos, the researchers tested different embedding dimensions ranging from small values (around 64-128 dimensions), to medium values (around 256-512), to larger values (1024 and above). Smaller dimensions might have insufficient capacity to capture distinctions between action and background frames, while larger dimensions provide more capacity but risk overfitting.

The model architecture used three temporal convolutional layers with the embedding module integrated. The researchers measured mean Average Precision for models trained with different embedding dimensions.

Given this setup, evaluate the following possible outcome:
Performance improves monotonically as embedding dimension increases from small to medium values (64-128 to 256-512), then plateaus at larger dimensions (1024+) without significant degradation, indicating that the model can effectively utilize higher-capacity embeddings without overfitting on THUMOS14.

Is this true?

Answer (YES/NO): NO